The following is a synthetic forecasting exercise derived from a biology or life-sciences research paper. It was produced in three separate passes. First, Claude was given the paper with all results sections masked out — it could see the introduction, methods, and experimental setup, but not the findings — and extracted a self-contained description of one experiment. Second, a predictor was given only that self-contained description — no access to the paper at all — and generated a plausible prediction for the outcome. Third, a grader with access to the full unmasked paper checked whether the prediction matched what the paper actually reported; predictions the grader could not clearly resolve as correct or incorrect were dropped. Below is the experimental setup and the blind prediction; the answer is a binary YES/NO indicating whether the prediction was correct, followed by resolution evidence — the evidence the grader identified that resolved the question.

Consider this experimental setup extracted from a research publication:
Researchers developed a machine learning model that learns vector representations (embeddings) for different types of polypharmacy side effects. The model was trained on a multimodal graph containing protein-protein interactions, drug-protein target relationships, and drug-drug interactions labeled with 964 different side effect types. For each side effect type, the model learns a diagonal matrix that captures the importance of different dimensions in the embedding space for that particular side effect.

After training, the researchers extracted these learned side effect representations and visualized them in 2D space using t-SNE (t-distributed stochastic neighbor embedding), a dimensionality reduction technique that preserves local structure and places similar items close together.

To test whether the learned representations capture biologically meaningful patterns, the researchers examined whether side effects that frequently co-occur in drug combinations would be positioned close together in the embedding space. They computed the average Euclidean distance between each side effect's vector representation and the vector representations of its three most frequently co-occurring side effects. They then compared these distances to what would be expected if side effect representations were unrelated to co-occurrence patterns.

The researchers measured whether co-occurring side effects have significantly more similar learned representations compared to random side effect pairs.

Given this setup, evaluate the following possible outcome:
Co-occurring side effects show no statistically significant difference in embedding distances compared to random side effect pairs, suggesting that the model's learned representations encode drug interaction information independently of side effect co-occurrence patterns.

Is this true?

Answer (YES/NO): NO